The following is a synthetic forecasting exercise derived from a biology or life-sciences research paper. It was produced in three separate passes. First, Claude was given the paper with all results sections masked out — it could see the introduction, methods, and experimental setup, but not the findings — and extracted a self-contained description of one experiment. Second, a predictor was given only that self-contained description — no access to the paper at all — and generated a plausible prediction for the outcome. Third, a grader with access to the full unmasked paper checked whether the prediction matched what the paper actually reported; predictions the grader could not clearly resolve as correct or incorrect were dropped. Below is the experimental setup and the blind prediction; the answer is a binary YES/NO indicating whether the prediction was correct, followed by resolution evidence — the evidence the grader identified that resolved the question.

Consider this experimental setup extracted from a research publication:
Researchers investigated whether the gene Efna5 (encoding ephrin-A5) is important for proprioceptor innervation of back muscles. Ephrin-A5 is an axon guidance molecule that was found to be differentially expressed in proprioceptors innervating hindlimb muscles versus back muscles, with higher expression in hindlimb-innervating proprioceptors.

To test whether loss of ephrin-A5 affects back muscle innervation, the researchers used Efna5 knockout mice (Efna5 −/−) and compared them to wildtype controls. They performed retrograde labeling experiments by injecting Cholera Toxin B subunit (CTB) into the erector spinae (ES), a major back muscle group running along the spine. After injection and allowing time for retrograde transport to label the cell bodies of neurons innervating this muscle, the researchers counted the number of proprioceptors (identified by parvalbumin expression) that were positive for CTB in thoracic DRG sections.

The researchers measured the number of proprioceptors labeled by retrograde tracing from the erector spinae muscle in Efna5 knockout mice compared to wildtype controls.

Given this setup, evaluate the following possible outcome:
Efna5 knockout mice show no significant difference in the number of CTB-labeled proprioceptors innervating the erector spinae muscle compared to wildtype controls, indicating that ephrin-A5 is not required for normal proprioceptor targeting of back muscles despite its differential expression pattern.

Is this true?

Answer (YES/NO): YES